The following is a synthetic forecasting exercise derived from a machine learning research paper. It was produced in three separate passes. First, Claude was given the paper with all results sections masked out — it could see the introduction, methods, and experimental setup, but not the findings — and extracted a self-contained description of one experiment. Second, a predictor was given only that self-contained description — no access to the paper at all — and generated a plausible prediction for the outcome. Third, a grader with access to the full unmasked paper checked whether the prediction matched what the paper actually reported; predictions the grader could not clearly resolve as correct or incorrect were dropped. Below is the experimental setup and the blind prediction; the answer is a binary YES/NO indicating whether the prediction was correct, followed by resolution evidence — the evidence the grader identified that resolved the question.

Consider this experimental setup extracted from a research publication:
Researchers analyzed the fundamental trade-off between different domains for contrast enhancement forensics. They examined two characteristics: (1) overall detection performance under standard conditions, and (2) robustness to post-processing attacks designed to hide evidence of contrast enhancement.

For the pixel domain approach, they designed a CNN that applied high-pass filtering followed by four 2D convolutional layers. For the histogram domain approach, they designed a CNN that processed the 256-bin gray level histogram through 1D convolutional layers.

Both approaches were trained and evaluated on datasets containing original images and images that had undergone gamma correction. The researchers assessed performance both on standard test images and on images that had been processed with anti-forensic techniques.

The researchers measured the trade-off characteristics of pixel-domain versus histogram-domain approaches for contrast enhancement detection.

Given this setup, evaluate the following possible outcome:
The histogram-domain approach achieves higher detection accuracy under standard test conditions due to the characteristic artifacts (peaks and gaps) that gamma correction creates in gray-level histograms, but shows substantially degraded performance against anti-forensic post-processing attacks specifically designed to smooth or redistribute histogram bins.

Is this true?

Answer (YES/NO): YES